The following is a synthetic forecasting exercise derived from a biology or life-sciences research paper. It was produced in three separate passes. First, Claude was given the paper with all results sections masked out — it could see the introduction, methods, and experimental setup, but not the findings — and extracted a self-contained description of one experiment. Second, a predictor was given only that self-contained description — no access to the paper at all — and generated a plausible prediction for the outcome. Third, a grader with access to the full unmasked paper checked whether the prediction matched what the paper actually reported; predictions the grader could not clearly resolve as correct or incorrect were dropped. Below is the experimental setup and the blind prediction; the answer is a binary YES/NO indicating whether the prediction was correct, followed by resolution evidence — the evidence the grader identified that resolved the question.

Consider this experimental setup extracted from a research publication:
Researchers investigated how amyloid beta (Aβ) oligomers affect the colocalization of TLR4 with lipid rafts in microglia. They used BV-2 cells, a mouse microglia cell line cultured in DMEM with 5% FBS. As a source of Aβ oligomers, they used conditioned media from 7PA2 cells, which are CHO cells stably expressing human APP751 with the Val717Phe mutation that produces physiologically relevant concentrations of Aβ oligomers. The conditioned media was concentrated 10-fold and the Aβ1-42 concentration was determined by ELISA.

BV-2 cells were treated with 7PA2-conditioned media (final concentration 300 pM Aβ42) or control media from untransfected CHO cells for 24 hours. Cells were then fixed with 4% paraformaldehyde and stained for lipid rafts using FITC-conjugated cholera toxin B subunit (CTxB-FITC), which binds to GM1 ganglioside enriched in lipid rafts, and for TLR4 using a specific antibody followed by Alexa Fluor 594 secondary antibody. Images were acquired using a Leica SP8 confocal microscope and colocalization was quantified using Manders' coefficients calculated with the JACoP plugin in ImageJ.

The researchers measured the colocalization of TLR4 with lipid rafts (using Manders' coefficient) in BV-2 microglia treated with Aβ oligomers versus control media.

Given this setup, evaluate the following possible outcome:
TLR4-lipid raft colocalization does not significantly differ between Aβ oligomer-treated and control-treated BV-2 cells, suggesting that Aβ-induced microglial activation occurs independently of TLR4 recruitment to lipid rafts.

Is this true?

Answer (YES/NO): NO